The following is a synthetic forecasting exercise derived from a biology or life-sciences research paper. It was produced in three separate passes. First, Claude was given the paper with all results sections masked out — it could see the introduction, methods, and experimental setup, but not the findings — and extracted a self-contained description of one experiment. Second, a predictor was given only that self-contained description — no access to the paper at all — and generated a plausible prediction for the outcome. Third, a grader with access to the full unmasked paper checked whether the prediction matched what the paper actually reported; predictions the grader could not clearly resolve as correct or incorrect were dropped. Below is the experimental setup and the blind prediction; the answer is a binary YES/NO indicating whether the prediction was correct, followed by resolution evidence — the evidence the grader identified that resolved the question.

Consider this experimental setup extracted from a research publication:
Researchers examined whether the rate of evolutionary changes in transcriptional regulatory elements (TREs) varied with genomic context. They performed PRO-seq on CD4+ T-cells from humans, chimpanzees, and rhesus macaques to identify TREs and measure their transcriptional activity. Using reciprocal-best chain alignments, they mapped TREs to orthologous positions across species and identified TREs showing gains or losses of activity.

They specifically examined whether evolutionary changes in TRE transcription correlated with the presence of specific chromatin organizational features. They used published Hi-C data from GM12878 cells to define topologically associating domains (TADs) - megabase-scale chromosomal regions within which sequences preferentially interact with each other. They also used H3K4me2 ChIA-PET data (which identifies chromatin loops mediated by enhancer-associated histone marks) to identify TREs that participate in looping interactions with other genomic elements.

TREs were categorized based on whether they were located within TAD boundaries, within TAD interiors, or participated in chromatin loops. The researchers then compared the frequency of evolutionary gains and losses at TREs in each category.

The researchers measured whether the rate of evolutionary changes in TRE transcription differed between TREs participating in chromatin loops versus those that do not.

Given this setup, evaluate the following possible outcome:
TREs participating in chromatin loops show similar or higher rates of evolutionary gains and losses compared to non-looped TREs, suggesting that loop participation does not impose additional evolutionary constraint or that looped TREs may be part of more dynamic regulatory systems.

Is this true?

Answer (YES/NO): NO